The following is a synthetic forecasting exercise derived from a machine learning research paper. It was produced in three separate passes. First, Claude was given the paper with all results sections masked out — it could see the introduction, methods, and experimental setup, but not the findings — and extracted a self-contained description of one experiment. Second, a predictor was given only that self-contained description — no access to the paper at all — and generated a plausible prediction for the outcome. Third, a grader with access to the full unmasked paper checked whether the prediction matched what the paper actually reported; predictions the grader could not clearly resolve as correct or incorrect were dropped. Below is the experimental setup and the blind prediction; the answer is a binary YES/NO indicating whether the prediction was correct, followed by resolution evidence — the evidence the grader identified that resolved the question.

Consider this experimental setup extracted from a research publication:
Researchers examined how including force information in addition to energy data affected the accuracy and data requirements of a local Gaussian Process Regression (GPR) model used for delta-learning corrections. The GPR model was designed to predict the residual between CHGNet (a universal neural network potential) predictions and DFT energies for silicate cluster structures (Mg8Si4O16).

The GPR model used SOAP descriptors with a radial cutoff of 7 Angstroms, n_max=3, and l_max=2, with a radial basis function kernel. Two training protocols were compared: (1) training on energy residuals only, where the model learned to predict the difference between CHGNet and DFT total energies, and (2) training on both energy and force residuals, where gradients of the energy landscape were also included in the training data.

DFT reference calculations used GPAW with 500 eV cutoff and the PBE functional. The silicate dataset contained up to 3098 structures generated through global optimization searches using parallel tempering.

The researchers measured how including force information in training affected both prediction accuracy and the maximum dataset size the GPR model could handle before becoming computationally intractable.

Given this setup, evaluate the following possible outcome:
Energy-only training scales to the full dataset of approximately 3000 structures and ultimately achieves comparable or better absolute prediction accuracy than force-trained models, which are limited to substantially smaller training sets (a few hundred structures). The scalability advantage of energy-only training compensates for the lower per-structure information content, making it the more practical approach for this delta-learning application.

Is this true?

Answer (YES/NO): NO